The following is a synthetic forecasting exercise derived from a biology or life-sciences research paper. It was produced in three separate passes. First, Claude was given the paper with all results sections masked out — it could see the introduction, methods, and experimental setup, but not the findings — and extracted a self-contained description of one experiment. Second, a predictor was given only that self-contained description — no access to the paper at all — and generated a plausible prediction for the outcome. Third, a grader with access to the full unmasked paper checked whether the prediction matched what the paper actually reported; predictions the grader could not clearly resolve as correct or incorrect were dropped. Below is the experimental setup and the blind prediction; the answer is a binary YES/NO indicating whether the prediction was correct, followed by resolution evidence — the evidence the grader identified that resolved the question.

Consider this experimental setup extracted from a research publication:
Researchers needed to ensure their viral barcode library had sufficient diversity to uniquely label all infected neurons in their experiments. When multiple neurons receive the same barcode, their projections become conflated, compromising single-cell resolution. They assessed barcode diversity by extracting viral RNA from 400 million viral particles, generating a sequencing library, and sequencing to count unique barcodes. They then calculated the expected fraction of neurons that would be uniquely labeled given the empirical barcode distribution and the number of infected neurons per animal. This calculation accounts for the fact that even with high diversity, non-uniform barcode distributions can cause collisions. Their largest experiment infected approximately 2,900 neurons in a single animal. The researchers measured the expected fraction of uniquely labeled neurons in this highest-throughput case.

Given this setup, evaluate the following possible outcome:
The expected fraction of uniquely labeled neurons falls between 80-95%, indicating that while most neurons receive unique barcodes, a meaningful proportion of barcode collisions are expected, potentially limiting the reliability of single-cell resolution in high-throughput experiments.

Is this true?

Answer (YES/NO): NO